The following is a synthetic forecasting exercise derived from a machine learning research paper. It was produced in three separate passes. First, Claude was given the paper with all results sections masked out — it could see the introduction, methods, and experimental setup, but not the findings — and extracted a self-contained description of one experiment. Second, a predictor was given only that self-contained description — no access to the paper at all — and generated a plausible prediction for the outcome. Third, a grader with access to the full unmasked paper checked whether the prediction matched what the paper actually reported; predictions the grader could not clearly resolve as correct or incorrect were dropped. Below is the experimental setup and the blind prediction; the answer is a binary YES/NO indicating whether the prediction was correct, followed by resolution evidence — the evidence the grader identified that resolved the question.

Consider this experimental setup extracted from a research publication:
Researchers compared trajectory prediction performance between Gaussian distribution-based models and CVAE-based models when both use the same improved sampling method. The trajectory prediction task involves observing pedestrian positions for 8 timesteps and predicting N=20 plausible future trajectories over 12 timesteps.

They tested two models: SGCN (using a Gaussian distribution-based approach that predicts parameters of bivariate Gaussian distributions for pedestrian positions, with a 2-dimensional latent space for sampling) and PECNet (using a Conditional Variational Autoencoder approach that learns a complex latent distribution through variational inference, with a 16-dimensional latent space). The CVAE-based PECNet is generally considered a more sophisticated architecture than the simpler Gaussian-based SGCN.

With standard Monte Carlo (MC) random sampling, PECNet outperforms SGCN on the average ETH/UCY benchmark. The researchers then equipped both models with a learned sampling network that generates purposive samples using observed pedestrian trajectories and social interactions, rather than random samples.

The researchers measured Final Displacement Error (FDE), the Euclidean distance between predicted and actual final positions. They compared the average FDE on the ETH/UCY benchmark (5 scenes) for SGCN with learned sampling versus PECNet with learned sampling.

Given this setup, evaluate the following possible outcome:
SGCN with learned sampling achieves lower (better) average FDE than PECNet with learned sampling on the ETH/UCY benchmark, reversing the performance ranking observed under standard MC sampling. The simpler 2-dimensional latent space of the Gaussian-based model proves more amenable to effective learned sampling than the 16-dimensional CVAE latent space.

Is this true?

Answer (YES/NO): YES